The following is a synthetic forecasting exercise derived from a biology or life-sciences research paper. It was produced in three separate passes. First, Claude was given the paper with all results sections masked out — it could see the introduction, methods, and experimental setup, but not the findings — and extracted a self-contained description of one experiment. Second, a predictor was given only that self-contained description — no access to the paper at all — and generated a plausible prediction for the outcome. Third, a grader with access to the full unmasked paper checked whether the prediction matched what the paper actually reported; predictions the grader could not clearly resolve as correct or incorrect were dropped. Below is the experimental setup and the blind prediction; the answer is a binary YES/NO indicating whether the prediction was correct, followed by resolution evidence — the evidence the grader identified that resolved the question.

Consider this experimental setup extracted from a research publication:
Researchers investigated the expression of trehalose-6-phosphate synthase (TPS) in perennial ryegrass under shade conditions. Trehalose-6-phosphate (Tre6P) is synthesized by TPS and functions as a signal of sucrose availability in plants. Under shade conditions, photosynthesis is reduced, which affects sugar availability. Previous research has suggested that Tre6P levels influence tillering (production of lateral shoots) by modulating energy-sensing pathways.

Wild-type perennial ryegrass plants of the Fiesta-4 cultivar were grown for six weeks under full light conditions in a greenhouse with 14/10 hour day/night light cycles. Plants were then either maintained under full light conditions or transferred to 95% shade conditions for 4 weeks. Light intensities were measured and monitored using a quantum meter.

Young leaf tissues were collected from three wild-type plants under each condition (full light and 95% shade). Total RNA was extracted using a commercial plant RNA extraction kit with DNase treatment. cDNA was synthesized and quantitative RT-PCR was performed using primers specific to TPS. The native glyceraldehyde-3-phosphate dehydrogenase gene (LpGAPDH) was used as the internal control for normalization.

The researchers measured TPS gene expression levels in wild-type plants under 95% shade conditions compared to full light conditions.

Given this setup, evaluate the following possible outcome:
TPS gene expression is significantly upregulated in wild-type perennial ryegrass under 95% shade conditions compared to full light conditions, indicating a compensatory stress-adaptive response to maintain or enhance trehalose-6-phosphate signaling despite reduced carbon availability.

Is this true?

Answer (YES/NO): NO